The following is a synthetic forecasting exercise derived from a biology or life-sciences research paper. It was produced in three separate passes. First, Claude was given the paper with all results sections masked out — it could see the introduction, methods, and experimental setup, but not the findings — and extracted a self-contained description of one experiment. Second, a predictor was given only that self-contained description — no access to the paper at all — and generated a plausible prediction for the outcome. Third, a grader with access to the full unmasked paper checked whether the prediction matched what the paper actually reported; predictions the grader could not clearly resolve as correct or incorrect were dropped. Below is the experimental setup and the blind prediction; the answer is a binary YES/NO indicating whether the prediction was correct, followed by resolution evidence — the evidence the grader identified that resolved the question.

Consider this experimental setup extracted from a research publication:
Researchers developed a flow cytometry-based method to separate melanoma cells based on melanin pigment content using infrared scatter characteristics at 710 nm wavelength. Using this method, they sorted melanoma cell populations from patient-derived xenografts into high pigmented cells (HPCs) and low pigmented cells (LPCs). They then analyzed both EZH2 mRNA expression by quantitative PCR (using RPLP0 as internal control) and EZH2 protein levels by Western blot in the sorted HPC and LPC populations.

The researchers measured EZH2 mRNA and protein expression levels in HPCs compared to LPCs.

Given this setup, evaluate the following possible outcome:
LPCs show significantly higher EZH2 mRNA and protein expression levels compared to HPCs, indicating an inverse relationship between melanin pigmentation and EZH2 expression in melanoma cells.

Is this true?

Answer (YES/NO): NO